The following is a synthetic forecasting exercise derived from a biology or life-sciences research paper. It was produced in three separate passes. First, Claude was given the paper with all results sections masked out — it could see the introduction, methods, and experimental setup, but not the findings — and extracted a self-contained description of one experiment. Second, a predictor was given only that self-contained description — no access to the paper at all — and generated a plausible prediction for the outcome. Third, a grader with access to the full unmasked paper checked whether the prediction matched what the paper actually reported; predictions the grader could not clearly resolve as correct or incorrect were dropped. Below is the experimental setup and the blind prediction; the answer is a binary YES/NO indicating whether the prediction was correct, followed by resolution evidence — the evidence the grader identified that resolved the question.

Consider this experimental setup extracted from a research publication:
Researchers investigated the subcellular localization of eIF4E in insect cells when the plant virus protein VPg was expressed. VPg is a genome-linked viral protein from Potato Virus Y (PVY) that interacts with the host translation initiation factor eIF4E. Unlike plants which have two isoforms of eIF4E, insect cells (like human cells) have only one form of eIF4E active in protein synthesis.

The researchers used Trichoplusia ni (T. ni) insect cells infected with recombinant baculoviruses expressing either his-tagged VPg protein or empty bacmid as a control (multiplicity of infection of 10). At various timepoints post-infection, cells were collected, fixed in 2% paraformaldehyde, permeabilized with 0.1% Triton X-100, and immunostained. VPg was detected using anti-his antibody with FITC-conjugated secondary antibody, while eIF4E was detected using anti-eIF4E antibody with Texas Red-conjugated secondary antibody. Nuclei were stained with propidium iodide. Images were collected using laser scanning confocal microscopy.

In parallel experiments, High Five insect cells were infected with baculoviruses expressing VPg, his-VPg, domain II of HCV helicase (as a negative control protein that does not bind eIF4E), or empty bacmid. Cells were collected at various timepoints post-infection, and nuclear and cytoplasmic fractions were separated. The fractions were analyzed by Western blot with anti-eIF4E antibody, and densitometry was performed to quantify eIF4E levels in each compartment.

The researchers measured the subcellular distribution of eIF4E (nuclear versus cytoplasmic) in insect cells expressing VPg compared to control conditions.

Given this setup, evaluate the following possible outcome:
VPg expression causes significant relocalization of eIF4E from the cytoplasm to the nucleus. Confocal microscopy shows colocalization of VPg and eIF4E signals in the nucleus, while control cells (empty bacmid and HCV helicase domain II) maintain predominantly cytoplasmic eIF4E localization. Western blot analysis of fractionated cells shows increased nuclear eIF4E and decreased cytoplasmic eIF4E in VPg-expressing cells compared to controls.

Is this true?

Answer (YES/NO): NO